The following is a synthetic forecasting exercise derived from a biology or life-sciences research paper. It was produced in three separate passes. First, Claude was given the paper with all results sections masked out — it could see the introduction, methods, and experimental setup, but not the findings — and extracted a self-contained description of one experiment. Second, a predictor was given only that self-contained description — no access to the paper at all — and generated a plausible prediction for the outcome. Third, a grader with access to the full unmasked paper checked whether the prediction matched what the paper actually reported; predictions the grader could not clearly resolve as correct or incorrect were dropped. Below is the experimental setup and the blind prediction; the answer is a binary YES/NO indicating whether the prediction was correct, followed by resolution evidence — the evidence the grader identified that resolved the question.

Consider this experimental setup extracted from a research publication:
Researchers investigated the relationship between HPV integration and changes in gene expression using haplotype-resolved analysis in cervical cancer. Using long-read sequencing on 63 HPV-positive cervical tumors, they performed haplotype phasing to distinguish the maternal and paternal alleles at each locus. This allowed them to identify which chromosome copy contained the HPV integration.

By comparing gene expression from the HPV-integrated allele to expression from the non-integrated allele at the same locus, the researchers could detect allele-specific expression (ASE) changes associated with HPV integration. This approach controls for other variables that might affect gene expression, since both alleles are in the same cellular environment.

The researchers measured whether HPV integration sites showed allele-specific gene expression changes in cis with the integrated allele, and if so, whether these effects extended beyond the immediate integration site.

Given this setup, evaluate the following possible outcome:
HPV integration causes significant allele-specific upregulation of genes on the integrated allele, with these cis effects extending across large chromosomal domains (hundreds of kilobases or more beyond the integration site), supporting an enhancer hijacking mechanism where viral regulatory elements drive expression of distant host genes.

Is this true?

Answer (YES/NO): NO